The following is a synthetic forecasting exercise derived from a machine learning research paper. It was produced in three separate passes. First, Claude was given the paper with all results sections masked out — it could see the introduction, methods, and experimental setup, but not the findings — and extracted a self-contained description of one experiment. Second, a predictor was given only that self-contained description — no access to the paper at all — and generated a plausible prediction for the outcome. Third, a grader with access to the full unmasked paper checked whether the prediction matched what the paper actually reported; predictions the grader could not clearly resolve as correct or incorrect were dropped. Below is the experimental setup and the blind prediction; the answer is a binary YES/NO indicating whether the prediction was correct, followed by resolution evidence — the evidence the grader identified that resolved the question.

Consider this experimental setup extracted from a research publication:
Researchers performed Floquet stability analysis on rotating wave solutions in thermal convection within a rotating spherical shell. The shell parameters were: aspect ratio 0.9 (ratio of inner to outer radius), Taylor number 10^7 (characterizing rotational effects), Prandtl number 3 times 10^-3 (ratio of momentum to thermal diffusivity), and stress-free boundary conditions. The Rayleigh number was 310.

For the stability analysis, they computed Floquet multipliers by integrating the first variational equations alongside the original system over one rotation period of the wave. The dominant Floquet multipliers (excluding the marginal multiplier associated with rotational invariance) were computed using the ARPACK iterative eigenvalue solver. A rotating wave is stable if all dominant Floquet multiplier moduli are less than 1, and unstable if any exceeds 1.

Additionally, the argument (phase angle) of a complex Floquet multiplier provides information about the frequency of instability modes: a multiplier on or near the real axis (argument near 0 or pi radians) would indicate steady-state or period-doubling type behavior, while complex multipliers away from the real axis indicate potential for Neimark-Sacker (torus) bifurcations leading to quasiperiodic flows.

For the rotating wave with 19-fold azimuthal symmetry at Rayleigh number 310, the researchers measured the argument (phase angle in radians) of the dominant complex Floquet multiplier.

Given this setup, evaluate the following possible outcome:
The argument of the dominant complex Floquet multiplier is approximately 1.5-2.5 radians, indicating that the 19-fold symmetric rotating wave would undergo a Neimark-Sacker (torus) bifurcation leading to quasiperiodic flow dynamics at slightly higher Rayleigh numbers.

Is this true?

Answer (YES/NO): NO